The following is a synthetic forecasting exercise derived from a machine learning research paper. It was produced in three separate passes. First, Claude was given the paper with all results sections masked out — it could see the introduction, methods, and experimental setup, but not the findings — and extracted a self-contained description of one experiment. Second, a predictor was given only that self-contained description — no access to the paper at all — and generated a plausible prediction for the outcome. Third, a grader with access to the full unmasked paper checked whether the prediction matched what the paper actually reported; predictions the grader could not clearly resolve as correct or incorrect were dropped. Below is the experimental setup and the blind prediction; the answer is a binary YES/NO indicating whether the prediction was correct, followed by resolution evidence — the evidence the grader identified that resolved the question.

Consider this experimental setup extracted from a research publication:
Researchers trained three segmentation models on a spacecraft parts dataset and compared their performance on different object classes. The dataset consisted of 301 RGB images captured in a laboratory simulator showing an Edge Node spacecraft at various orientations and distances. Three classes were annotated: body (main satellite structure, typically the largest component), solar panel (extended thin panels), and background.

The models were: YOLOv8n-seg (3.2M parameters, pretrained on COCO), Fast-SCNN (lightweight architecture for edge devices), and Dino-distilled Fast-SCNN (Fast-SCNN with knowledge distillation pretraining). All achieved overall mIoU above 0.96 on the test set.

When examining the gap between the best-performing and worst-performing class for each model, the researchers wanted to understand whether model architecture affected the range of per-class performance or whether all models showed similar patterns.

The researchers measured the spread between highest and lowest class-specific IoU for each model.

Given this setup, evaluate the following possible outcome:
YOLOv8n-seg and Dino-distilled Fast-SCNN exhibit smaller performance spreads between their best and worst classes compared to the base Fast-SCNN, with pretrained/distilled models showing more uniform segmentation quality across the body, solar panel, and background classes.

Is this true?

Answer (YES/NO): NO